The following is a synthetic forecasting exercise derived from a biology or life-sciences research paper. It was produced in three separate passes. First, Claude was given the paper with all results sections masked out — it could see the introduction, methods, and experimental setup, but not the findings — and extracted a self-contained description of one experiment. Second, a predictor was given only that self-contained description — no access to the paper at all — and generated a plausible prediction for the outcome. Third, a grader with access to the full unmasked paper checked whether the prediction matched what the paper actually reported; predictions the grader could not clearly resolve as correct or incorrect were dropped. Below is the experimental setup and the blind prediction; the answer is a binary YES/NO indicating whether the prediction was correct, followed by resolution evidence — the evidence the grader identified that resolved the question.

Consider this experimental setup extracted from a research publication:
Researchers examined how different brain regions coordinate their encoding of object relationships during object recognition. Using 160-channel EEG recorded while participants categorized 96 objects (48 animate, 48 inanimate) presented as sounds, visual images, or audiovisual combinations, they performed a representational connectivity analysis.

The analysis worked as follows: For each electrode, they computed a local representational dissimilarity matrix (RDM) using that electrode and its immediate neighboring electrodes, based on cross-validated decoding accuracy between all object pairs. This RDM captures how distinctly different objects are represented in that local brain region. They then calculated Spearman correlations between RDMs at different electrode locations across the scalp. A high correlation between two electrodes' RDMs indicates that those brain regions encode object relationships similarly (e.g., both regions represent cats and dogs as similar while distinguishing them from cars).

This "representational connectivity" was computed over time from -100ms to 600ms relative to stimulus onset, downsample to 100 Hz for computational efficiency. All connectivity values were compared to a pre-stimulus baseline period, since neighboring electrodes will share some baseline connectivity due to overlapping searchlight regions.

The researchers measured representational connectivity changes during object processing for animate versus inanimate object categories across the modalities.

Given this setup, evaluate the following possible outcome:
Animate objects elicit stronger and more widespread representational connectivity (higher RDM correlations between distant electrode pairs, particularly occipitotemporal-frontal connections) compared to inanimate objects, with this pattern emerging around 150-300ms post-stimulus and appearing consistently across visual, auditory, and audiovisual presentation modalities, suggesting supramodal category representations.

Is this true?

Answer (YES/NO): NO